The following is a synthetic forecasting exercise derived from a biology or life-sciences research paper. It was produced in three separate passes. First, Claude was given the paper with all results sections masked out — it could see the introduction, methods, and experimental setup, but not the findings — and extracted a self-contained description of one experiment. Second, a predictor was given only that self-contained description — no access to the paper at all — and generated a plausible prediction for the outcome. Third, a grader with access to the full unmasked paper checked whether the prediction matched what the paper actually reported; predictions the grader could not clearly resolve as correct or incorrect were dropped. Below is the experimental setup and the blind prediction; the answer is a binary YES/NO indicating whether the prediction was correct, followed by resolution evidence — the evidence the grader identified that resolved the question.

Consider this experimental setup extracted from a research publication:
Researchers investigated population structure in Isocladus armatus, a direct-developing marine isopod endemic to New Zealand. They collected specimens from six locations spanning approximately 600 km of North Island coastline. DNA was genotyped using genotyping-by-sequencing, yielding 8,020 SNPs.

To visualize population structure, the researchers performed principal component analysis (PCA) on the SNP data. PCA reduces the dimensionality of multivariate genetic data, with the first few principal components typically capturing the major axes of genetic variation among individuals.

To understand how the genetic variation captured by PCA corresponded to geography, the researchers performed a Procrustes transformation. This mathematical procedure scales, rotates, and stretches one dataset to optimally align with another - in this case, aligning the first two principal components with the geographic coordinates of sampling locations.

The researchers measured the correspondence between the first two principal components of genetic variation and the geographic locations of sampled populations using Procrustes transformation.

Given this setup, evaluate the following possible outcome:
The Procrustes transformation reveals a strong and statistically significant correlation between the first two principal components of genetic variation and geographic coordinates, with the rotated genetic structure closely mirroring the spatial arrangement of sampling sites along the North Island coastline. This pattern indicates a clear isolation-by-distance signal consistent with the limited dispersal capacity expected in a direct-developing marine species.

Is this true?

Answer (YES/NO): YES